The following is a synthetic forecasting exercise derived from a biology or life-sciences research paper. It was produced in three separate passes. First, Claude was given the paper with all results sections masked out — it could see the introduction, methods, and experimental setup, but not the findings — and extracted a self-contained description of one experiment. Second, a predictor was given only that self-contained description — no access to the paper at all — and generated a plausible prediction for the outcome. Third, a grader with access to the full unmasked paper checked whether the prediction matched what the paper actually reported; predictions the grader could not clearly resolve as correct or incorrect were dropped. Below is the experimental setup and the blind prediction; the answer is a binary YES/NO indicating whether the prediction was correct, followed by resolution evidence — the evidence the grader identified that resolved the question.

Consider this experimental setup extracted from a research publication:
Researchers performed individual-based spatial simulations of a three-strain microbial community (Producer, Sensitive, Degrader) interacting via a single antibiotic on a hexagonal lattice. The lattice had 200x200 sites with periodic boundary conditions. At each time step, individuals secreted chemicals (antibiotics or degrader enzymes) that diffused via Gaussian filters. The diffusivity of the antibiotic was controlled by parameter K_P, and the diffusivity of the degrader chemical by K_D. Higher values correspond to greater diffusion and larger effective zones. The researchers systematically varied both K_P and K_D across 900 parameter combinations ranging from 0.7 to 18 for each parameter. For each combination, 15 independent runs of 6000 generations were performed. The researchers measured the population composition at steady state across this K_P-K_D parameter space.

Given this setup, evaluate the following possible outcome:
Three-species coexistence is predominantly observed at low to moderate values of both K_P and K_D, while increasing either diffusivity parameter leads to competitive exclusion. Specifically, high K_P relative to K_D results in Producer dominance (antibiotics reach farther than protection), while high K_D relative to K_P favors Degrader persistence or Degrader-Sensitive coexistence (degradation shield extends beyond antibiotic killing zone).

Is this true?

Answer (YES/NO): NO